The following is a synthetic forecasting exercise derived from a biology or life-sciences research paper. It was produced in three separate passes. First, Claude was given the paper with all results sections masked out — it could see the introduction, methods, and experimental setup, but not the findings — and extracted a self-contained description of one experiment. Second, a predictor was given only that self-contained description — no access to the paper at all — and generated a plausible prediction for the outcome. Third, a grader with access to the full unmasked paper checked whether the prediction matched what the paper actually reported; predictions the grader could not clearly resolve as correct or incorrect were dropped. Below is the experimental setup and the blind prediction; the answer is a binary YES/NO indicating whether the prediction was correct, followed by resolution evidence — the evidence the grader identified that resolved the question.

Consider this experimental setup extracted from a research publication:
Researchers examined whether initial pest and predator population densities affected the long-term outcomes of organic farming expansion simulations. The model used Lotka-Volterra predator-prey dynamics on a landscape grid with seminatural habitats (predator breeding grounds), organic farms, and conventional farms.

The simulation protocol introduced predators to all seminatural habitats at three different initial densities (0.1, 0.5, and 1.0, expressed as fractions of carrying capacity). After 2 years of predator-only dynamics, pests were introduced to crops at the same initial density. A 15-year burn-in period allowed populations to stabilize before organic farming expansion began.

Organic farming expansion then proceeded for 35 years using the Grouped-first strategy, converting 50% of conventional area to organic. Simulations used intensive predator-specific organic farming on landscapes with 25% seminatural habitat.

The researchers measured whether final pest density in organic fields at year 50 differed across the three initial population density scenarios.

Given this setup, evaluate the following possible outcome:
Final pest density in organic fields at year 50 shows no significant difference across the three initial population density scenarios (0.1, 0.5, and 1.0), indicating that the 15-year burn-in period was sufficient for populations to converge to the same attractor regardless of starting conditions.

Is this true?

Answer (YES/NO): YES